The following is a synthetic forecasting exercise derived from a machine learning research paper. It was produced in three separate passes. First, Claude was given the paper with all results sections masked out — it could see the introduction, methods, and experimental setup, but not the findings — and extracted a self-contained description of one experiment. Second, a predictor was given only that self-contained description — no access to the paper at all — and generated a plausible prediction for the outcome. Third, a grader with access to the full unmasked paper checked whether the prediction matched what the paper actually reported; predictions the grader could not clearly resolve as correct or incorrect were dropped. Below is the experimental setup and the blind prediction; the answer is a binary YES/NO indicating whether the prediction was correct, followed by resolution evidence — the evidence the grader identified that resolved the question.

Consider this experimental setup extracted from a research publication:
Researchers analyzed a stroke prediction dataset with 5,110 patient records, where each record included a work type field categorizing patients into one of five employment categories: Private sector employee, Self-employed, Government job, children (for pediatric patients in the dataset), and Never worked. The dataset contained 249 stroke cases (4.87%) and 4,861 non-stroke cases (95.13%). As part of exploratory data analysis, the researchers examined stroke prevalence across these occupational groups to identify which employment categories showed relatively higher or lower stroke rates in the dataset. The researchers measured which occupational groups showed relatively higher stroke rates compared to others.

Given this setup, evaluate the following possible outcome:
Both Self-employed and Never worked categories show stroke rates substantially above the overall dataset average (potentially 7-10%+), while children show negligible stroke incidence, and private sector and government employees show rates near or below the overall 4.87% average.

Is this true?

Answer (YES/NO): NO